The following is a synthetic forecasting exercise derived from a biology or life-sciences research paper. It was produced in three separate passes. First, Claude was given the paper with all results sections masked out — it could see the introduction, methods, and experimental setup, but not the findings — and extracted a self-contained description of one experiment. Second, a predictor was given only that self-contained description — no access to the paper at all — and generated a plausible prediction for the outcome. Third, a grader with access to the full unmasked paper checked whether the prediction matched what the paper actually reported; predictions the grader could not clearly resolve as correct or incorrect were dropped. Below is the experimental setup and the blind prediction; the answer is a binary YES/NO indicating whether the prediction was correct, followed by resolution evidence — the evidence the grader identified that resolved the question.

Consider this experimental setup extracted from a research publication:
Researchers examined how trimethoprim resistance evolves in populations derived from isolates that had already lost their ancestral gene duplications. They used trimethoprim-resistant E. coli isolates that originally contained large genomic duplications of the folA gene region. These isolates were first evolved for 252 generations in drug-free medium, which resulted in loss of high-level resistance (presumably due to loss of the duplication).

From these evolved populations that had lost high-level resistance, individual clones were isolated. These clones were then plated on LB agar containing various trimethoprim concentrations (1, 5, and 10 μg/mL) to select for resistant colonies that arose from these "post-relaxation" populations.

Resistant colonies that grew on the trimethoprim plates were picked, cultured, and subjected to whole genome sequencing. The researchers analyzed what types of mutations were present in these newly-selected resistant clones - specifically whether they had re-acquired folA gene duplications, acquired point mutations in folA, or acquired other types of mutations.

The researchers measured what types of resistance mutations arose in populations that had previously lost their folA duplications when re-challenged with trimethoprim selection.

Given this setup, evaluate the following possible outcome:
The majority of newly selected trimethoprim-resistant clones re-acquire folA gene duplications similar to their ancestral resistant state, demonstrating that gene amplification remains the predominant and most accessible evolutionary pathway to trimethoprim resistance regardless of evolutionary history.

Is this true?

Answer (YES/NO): NO